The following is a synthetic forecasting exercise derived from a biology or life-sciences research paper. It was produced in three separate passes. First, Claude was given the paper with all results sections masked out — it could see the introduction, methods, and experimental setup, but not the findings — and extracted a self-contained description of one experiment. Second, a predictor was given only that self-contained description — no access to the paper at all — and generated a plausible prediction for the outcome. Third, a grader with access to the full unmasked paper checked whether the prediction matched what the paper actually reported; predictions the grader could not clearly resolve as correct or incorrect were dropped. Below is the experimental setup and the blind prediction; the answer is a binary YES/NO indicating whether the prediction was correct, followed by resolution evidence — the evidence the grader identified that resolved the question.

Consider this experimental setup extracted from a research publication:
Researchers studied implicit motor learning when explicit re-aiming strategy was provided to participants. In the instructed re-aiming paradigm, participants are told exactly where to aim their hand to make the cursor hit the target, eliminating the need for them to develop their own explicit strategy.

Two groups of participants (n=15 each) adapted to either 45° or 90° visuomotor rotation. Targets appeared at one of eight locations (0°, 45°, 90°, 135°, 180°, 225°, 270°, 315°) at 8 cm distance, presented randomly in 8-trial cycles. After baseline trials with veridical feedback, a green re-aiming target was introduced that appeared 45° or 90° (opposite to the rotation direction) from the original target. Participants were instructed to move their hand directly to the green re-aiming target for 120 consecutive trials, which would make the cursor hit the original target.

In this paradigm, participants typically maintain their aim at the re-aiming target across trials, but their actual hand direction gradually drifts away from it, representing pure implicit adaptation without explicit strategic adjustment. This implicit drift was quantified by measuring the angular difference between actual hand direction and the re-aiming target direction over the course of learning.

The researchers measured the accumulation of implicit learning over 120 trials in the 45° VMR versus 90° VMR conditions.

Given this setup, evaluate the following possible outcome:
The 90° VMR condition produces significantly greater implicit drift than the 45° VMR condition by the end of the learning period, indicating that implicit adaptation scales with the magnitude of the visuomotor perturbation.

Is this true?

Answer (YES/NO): NO